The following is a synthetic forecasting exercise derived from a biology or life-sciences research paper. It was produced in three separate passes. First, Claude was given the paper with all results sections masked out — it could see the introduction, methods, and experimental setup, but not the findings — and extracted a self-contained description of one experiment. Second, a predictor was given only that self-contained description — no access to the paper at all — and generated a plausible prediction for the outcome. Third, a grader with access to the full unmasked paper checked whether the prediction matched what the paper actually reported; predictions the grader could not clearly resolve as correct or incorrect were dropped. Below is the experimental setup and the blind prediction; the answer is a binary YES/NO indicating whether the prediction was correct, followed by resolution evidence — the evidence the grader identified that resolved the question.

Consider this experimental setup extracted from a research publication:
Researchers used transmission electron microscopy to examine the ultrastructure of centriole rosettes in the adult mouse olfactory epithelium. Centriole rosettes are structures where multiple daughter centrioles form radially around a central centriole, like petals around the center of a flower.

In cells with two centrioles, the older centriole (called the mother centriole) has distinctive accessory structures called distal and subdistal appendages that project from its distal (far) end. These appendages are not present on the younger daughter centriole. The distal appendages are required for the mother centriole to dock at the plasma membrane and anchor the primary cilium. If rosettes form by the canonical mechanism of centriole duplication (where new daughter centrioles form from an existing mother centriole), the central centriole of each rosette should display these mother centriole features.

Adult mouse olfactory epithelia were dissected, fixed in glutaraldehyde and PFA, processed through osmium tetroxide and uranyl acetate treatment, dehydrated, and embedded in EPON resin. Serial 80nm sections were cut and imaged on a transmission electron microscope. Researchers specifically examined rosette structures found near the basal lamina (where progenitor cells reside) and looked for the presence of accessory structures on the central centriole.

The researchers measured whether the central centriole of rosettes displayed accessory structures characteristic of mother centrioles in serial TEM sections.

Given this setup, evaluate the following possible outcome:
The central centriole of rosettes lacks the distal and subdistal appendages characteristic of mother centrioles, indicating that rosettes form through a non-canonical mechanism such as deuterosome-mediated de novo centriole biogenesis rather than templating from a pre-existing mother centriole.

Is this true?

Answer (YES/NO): NO